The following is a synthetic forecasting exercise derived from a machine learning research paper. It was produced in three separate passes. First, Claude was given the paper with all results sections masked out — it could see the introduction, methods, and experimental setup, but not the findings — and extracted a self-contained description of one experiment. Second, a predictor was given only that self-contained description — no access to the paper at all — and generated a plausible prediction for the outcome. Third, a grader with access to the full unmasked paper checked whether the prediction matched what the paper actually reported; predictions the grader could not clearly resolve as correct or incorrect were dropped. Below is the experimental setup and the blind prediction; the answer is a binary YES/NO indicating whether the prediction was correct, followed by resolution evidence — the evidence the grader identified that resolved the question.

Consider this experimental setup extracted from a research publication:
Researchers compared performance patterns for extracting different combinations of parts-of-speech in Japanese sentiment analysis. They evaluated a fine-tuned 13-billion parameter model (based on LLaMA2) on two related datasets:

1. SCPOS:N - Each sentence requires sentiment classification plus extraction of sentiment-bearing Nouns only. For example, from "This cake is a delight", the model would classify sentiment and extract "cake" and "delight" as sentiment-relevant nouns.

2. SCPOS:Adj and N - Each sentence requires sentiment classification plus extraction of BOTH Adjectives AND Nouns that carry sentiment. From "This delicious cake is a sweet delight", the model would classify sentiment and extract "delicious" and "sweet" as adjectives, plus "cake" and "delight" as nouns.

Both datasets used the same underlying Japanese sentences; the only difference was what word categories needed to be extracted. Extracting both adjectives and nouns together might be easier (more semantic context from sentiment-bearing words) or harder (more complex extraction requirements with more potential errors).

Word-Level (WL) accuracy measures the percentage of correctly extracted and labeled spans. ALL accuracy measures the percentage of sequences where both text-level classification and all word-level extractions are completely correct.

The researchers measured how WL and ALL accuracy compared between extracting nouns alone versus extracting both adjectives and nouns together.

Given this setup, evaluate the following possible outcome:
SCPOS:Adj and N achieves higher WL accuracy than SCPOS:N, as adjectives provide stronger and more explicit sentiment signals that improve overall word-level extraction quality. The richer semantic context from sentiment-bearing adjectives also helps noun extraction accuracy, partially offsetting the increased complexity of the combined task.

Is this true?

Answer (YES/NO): NO